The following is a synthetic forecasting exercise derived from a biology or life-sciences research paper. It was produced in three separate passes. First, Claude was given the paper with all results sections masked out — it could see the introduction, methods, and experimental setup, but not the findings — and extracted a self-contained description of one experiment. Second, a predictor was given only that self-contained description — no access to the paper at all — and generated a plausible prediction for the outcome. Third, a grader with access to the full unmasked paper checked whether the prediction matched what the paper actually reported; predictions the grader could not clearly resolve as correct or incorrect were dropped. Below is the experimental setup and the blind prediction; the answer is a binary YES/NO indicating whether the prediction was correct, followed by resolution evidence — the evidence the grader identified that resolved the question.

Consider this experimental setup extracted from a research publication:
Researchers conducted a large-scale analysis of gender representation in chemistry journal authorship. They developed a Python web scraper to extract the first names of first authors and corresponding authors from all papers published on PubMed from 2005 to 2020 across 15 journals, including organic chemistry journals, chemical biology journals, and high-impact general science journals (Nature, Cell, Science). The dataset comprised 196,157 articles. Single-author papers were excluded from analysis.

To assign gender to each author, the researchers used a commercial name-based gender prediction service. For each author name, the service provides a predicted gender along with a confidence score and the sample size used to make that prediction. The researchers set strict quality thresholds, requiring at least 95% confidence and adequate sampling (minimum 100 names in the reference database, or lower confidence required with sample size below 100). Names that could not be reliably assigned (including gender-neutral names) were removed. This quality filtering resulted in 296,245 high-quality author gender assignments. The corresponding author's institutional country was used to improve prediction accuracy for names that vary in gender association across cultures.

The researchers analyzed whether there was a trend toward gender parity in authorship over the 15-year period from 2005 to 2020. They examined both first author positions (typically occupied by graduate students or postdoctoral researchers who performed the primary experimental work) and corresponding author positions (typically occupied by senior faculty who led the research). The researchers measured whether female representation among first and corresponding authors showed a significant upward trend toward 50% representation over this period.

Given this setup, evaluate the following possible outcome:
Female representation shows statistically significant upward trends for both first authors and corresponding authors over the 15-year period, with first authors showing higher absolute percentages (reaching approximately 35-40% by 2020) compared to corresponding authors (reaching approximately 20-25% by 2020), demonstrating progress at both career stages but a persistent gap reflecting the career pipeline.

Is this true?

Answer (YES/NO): NO